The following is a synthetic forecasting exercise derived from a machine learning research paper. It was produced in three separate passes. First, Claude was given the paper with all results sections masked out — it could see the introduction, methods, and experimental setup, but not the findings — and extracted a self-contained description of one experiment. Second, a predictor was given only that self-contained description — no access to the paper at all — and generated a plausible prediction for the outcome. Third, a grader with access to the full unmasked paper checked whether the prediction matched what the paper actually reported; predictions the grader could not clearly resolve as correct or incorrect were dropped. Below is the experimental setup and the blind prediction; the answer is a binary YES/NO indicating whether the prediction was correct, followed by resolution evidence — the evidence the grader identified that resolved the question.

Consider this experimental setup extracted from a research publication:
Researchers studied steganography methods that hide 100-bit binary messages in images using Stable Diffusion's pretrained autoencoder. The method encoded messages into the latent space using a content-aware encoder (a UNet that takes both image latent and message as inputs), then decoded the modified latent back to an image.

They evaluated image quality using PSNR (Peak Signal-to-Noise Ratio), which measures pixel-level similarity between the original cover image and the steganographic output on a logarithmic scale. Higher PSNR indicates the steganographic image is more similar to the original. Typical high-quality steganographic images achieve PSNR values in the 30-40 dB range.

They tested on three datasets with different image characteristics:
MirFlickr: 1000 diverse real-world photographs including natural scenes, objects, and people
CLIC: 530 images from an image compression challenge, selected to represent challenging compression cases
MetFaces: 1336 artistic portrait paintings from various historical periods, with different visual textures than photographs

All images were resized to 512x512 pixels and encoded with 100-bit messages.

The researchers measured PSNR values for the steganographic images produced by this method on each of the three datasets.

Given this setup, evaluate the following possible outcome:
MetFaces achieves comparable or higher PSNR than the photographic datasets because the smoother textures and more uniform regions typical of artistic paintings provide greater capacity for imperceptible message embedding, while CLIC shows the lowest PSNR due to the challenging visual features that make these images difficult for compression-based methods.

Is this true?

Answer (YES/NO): NO